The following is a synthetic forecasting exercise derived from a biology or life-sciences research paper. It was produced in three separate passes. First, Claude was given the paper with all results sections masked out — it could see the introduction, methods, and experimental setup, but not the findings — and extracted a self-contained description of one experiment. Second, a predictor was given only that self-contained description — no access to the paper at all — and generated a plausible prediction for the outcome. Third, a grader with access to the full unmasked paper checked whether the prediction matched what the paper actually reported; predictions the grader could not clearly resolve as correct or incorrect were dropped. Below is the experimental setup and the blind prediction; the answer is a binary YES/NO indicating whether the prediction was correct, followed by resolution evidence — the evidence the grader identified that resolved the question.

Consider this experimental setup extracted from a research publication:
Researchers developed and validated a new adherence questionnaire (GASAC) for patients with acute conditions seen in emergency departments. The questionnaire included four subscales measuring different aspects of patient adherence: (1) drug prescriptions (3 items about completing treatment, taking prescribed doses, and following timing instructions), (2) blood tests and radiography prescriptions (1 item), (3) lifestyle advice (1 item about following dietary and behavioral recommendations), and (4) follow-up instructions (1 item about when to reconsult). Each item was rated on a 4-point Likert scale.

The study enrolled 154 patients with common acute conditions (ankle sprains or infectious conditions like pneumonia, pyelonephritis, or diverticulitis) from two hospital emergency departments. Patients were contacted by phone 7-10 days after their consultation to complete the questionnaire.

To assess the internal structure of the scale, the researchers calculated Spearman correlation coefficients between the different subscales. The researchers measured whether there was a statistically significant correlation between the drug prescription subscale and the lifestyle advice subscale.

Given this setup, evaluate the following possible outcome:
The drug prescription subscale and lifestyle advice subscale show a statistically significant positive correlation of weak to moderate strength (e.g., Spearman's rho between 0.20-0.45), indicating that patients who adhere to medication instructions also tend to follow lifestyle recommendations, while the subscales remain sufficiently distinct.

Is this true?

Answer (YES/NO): NO